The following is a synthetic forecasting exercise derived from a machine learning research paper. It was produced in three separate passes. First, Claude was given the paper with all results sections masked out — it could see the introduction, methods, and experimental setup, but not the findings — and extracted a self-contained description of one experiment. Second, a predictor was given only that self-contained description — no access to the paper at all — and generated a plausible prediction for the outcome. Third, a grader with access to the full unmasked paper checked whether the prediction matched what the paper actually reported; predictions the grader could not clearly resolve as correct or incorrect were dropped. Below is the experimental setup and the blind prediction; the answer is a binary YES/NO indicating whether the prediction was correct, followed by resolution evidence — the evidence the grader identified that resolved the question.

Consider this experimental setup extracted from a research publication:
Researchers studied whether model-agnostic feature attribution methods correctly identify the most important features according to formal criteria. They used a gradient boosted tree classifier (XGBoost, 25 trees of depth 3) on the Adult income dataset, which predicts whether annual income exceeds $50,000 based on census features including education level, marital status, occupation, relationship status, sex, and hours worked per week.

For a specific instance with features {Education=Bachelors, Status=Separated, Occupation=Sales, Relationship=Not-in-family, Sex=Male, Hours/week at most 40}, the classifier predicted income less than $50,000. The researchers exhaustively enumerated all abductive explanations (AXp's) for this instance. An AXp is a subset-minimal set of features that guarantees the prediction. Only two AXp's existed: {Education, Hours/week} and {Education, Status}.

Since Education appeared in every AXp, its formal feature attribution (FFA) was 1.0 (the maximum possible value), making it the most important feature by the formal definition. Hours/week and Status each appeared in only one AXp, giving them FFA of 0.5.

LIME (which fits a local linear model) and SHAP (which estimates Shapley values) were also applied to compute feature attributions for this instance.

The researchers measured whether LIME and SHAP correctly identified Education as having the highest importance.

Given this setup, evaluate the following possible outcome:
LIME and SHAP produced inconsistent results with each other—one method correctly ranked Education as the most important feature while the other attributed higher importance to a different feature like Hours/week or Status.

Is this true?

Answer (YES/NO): NO